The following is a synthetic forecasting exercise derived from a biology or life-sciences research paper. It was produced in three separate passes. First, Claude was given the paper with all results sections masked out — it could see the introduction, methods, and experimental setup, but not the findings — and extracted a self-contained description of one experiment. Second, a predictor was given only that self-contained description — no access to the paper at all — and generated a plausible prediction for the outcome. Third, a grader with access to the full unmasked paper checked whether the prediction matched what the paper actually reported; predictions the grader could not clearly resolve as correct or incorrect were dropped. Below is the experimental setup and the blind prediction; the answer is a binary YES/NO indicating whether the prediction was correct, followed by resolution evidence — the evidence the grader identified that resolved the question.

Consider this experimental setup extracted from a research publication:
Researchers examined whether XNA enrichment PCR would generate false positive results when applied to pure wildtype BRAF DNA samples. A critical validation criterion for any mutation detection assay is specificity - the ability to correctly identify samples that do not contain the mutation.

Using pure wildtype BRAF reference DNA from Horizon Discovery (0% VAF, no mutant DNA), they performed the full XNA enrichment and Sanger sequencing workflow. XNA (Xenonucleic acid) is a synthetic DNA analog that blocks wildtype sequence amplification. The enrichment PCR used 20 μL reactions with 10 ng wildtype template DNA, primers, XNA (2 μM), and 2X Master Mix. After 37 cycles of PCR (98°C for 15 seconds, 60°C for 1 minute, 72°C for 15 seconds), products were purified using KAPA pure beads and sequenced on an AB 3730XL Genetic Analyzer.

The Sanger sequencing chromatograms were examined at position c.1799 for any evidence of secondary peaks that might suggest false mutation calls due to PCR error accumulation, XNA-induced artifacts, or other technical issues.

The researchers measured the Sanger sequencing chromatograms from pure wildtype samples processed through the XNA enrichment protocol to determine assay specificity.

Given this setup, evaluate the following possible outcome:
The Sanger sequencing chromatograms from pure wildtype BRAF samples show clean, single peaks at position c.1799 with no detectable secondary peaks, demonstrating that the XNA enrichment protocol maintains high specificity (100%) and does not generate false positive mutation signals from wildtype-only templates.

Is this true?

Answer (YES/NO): YES